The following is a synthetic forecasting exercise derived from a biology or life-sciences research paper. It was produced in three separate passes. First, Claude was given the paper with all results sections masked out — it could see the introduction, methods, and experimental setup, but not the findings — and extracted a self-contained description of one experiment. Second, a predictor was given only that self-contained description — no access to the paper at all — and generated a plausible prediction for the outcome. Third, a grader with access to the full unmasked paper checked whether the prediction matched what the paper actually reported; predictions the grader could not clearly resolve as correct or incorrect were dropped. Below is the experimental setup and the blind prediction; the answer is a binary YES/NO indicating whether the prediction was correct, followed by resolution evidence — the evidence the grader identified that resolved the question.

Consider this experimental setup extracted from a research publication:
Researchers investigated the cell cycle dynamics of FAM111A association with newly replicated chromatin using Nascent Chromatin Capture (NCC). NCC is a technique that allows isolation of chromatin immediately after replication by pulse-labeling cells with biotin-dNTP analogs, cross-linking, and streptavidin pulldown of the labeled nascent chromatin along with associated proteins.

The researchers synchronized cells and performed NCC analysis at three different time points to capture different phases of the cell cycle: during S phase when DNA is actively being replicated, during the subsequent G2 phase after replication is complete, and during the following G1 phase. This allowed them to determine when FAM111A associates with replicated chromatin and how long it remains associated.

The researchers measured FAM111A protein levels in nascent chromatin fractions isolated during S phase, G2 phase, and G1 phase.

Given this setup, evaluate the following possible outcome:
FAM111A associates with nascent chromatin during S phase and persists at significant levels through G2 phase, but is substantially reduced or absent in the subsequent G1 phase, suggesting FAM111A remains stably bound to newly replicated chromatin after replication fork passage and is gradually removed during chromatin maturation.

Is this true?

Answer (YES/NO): NO